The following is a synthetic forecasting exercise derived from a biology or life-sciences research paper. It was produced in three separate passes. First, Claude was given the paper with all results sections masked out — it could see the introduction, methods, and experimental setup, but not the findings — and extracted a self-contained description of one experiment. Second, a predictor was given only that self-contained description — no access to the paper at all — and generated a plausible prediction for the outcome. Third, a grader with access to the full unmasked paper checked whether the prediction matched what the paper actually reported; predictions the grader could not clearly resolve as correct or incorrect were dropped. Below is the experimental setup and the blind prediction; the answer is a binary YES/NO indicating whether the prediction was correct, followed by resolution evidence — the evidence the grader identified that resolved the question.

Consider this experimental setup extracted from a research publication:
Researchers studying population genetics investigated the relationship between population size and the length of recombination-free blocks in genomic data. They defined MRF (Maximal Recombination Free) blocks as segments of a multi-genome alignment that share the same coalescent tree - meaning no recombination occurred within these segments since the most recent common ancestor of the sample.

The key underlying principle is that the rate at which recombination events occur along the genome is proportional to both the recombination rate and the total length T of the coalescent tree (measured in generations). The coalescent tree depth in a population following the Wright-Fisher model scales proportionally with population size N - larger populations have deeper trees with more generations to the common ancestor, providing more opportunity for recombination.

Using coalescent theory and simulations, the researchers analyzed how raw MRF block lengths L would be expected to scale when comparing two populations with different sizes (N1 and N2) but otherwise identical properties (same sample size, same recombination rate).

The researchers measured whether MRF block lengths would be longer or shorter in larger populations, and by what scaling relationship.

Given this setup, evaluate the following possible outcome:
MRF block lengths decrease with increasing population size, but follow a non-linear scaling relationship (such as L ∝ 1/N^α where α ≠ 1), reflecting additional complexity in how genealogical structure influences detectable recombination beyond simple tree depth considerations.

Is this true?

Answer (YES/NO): NO